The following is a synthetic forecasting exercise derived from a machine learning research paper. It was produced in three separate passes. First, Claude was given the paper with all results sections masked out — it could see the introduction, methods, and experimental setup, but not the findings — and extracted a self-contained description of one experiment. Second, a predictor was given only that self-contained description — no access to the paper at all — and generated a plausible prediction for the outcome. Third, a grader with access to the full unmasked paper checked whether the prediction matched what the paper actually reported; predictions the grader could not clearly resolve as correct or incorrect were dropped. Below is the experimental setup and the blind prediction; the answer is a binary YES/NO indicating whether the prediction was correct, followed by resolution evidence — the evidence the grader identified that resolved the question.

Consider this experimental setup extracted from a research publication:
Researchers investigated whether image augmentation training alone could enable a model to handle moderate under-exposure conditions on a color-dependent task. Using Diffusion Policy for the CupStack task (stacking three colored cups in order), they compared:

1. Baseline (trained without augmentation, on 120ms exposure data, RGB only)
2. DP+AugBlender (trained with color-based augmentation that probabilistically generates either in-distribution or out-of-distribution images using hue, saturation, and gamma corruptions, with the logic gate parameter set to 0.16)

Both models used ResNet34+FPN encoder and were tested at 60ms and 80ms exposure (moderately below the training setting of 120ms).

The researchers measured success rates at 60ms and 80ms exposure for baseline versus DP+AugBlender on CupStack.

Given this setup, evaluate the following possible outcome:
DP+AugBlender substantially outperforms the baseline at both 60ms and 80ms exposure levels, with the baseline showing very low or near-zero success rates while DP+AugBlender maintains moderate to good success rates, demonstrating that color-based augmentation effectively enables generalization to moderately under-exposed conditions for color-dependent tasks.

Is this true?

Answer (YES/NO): YES